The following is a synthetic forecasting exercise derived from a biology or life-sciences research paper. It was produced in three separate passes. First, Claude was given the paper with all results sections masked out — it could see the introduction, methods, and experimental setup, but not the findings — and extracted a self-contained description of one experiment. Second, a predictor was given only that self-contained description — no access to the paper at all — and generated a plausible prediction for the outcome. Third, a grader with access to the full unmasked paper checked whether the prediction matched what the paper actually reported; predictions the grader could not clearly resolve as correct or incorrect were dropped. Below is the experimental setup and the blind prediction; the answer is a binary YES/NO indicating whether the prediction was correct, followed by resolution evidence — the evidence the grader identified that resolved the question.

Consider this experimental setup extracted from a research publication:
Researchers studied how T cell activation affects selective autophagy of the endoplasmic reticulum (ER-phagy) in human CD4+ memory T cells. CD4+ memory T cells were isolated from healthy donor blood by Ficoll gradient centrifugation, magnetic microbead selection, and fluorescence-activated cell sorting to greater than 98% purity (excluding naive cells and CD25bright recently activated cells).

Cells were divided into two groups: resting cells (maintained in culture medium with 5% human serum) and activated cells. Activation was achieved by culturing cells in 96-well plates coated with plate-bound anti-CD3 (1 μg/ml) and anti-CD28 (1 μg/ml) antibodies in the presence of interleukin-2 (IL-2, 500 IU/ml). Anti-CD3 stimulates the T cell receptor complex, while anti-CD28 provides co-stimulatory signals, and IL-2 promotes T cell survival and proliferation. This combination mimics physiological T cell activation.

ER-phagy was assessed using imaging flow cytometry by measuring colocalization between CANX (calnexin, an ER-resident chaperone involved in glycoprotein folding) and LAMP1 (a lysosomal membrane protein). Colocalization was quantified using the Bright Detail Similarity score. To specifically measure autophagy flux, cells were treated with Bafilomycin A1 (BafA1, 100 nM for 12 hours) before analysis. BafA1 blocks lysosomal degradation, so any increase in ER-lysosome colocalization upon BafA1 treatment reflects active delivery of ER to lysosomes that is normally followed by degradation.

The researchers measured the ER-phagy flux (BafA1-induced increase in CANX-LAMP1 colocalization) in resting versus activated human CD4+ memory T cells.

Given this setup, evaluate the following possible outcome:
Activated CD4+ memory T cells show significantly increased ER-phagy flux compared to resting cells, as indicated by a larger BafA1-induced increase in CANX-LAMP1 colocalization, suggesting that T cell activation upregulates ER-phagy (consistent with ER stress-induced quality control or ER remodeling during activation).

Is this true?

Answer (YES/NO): NO